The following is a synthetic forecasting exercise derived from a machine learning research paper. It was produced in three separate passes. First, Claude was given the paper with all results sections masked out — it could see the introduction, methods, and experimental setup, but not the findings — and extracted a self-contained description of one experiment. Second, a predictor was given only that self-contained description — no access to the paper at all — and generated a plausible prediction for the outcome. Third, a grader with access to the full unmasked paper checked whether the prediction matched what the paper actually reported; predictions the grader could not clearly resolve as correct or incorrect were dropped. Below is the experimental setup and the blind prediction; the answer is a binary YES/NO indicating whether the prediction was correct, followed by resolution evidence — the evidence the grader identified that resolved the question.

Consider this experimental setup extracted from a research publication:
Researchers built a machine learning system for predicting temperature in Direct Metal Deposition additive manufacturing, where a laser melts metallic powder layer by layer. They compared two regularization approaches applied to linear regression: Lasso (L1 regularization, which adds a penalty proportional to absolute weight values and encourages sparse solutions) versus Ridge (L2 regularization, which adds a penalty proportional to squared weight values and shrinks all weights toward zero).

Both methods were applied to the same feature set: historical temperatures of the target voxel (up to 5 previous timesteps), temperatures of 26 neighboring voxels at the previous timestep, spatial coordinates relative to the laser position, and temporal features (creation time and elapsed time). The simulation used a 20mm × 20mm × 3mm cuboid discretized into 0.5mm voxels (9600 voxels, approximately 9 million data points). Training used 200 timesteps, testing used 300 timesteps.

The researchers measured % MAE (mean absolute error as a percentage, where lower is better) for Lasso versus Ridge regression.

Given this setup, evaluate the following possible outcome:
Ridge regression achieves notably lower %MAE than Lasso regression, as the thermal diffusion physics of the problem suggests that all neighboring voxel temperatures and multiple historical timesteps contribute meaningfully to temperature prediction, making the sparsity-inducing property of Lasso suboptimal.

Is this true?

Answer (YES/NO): YES